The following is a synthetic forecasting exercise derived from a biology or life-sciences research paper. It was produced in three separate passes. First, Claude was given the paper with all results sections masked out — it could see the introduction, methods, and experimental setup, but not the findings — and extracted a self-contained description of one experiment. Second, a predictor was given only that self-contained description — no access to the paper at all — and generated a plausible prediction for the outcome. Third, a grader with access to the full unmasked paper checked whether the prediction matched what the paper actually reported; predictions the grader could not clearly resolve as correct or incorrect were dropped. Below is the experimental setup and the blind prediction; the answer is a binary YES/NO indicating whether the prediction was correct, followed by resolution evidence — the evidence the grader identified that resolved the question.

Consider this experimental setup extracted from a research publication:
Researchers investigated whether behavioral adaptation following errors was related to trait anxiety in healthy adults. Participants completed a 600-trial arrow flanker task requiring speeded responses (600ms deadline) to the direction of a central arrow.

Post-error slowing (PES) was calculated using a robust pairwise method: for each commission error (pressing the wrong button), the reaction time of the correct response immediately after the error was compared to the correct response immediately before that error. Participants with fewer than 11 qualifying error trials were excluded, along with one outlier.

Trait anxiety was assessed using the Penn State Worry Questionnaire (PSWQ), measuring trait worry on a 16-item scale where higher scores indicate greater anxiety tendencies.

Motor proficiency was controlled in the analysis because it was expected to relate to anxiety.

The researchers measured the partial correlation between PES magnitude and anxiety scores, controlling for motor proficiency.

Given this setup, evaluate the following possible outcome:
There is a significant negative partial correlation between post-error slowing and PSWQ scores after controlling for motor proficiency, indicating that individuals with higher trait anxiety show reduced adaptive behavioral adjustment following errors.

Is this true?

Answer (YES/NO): NO